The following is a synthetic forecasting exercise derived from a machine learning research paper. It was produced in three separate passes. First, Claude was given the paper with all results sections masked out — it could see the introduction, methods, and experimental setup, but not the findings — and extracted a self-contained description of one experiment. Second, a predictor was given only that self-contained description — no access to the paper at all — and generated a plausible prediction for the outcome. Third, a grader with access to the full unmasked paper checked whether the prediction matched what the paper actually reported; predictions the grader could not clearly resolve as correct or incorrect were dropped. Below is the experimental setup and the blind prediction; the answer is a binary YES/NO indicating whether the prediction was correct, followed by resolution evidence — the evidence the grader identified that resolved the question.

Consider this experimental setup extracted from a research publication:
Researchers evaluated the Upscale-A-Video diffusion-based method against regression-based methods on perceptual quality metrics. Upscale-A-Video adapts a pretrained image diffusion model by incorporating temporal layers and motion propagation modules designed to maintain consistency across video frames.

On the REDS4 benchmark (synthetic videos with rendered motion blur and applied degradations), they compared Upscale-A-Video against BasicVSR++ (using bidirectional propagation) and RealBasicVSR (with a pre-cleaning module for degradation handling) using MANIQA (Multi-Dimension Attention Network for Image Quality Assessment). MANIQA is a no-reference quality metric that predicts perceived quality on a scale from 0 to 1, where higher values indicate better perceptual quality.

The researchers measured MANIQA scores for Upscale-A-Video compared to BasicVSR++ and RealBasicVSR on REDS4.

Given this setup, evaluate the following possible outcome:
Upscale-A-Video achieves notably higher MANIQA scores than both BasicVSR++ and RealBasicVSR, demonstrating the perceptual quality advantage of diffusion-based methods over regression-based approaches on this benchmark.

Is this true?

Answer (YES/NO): NO